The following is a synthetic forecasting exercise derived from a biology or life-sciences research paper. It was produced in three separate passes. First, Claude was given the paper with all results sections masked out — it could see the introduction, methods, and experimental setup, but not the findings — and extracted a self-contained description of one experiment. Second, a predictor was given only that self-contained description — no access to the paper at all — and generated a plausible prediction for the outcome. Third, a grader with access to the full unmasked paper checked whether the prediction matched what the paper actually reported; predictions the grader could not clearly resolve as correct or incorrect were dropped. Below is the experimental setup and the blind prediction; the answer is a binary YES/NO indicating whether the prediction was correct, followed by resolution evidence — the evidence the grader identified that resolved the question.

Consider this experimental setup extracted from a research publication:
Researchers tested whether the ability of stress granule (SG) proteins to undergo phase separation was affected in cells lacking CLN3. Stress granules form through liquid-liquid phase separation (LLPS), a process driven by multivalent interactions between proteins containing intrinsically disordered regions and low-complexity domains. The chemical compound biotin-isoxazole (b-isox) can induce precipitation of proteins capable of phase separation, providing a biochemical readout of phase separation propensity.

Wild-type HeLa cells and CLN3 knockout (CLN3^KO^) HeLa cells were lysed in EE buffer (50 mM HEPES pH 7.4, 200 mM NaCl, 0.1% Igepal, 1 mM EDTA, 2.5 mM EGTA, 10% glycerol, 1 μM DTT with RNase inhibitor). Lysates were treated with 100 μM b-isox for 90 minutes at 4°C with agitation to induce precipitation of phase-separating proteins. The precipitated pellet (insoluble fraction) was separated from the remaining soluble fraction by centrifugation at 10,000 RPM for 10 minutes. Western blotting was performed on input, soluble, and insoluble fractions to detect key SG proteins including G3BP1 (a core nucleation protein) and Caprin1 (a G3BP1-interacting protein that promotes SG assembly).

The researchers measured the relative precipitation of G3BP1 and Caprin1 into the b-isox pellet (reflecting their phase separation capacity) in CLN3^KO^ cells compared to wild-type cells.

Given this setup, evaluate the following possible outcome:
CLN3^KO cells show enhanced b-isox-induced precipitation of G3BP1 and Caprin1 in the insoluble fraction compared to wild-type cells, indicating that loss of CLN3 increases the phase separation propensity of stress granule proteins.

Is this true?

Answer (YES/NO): NO